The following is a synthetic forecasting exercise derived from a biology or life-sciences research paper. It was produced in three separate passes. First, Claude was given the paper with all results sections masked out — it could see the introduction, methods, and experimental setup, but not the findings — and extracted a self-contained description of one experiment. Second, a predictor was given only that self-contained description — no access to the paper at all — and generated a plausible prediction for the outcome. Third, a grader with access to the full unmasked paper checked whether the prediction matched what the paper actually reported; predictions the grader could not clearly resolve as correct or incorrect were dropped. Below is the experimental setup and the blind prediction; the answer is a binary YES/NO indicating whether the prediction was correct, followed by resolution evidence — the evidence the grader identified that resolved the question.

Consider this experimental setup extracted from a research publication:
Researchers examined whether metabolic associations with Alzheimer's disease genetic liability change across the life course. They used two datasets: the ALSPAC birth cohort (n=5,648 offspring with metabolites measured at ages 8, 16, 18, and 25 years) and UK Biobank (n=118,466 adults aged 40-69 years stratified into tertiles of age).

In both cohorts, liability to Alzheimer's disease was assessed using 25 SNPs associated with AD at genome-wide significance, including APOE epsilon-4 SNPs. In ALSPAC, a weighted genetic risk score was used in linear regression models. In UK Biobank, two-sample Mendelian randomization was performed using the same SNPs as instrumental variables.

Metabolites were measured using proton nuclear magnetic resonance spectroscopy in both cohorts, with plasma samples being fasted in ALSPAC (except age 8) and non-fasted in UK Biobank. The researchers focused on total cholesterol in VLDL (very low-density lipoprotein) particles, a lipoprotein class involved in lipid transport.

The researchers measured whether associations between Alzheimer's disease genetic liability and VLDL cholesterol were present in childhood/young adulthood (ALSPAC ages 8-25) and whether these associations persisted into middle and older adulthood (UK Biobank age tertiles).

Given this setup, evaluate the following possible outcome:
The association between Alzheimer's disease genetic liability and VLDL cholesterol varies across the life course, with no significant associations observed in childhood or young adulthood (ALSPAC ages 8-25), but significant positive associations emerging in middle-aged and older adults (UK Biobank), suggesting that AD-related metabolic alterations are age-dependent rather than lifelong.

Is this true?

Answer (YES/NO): NO